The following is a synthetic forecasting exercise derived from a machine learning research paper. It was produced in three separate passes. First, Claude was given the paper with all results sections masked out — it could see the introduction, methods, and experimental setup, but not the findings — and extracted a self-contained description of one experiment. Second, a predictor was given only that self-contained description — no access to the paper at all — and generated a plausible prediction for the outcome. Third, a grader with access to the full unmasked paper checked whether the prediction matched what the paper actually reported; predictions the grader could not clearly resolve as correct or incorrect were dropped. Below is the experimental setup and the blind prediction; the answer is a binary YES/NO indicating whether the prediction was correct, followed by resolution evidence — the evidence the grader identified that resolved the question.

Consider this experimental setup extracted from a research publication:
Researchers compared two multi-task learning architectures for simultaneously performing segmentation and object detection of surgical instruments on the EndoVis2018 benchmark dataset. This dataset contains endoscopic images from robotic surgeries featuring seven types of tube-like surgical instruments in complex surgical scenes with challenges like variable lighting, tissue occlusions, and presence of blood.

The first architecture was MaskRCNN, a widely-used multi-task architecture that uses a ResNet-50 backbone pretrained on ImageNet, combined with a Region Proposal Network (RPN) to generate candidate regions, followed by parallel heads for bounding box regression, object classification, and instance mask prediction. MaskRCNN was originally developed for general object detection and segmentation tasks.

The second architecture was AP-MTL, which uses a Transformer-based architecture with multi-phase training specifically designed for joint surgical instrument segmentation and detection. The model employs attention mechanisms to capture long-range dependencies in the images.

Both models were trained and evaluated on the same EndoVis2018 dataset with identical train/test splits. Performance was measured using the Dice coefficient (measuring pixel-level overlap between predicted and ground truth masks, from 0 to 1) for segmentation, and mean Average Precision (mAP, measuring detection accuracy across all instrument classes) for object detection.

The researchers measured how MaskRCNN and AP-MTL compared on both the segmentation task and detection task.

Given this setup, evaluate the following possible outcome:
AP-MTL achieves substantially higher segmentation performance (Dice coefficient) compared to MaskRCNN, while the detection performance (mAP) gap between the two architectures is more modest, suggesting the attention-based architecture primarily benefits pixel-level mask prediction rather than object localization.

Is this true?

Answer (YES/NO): YES